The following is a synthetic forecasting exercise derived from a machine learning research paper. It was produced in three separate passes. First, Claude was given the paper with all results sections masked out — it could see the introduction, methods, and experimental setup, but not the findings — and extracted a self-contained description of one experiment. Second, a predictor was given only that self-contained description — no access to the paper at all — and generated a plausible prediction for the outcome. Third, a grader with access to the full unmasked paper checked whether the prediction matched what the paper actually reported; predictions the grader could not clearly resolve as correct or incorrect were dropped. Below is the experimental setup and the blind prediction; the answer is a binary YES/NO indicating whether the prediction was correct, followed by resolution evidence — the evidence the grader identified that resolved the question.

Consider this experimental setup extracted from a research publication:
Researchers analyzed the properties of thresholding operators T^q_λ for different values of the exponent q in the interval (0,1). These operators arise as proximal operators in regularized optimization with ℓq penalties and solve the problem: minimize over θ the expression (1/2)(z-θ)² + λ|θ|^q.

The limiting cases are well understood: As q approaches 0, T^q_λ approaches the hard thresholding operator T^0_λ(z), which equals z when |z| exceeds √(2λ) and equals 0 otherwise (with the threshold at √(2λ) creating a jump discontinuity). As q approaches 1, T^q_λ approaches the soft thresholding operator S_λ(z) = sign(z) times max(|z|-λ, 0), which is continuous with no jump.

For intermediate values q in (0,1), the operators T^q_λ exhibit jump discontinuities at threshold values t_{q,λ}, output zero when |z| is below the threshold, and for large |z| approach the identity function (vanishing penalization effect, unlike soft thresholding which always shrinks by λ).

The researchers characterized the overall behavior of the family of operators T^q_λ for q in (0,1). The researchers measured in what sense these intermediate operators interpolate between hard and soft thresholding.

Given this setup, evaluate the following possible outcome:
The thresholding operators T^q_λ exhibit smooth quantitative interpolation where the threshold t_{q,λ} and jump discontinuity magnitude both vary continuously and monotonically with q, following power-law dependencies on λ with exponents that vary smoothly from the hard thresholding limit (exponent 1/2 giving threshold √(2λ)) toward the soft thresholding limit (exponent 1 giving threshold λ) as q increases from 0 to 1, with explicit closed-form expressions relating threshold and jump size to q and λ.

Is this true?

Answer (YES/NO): NO